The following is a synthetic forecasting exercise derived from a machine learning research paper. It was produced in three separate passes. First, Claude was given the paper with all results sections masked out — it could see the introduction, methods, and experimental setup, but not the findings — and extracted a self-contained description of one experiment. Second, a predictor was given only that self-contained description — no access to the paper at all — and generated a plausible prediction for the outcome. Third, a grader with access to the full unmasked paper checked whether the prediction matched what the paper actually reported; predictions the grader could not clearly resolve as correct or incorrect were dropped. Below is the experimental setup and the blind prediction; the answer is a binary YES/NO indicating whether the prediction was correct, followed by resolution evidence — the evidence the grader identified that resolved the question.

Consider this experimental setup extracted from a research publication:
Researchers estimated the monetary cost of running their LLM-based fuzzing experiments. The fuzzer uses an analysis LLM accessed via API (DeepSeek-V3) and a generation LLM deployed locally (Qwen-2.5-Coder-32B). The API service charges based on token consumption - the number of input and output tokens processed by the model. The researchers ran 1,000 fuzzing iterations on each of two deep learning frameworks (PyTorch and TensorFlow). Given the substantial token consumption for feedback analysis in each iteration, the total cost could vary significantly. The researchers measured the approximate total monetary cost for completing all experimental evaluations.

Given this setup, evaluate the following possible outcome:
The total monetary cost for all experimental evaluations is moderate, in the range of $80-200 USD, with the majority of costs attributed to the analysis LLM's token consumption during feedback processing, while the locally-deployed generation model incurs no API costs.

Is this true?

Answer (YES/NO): NO